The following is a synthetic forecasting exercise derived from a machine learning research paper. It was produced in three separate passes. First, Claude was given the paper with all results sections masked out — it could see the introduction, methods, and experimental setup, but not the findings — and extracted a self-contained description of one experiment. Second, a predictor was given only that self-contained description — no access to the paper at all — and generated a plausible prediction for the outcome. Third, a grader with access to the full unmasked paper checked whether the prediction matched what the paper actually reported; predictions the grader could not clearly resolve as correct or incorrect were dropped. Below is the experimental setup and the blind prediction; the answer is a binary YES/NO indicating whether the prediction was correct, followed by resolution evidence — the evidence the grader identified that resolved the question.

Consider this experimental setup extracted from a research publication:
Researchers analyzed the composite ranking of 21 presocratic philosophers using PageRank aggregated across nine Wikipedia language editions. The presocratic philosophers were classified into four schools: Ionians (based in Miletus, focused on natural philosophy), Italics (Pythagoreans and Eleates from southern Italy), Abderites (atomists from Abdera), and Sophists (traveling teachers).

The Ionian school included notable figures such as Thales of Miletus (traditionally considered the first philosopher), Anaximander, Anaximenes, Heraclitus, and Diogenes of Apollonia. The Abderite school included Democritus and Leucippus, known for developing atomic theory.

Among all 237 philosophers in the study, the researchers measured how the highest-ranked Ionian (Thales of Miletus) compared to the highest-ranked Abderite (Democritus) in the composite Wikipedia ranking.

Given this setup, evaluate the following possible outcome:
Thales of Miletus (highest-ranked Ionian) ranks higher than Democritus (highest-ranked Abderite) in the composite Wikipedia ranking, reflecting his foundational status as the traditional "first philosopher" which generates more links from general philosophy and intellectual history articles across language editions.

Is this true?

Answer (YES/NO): YES